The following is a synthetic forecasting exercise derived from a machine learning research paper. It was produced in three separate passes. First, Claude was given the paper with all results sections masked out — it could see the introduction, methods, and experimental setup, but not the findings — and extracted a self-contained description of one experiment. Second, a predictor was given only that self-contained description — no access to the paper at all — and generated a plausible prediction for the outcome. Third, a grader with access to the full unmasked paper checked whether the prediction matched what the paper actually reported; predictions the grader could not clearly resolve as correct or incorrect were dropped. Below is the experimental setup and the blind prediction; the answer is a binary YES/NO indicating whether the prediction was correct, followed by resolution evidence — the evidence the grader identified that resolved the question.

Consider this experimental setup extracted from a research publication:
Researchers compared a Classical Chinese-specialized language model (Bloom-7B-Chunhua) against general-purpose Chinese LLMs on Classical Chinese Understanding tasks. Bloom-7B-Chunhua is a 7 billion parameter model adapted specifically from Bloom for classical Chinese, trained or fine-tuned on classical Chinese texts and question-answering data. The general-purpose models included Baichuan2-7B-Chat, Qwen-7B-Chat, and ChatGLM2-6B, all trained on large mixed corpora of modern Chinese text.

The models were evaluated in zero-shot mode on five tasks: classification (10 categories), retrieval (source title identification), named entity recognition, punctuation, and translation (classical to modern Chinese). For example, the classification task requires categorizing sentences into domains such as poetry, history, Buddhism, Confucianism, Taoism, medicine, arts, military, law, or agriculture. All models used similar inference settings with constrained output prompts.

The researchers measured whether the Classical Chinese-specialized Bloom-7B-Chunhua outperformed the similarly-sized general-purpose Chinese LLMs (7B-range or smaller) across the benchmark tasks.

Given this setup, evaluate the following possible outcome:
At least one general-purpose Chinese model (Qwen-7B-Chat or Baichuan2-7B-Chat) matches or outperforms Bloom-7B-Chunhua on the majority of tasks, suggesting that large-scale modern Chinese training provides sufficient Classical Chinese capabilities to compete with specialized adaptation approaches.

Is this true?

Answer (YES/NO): YES